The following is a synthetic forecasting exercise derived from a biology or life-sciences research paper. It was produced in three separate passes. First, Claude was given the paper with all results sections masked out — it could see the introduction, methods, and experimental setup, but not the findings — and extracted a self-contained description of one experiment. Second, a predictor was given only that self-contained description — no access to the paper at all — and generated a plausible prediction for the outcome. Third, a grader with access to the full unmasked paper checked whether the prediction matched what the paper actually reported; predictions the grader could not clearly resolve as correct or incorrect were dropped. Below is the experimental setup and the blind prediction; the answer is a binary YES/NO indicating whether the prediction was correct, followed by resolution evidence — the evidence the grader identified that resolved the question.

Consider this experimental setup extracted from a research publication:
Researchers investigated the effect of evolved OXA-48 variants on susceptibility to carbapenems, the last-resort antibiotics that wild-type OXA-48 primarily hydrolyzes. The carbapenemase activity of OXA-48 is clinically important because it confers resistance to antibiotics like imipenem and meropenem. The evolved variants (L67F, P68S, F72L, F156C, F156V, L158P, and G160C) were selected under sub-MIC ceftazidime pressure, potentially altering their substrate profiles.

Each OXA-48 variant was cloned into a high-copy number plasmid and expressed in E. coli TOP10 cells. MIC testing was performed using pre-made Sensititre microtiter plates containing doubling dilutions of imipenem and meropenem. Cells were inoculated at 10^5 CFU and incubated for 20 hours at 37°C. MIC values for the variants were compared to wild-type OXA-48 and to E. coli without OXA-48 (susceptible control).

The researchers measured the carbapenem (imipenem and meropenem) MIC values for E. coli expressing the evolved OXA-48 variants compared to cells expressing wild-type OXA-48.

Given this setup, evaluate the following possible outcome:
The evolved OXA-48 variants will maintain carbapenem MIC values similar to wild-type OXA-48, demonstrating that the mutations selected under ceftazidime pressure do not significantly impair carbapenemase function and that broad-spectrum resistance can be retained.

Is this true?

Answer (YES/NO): NO